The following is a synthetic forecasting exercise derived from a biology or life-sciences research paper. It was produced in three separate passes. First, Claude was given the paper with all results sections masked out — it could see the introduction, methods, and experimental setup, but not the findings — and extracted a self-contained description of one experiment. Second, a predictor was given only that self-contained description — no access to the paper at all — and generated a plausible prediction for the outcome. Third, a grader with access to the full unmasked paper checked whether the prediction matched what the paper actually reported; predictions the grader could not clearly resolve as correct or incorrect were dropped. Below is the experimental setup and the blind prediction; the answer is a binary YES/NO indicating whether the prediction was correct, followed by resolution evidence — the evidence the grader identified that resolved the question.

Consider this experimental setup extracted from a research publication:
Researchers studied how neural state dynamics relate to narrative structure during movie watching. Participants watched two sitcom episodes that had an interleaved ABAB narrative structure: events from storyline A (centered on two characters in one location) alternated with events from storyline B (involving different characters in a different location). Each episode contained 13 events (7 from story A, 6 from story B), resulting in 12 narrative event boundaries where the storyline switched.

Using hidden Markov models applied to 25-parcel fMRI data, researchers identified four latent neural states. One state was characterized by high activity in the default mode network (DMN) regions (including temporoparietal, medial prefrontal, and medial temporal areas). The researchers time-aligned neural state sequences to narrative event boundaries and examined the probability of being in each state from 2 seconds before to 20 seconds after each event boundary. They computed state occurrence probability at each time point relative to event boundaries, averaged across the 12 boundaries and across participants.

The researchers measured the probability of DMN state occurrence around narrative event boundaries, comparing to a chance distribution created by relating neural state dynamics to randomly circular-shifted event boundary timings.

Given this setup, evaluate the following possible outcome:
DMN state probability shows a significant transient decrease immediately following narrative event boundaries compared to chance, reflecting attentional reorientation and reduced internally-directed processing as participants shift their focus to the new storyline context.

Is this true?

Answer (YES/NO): NO